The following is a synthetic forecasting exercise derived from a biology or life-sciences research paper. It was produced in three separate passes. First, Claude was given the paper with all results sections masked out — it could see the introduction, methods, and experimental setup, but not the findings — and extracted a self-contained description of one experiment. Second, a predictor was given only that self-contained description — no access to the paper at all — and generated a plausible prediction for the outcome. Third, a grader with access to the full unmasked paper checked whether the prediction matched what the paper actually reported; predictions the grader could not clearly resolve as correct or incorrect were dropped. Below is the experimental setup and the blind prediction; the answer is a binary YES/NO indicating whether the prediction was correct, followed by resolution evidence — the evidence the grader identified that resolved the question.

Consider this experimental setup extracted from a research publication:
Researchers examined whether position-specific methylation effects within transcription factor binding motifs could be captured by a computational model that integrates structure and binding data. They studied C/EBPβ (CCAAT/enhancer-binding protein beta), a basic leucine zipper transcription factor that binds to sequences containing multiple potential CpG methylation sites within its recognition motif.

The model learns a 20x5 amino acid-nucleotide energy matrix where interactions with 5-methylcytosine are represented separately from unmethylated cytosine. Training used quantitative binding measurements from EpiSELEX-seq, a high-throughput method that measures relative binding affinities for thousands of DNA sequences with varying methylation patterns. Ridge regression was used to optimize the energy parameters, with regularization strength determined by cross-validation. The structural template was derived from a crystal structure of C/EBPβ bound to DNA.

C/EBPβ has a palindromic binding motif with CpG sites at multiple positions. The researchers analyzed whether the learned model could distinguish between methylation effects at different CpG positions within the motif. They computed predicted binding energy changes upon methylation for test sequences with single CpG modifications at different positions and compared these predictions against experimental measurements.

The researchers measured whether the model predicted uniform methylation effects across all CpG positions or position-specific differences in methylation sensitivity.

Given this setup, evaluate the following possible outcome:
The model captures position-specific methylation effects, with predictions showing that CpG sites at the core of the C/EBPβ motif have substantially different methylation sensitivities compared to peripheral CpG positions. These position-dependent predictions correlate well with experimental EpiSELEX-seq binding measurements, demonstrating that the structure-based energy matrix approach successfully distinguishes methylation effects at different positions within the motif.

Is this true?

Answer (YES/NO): NO